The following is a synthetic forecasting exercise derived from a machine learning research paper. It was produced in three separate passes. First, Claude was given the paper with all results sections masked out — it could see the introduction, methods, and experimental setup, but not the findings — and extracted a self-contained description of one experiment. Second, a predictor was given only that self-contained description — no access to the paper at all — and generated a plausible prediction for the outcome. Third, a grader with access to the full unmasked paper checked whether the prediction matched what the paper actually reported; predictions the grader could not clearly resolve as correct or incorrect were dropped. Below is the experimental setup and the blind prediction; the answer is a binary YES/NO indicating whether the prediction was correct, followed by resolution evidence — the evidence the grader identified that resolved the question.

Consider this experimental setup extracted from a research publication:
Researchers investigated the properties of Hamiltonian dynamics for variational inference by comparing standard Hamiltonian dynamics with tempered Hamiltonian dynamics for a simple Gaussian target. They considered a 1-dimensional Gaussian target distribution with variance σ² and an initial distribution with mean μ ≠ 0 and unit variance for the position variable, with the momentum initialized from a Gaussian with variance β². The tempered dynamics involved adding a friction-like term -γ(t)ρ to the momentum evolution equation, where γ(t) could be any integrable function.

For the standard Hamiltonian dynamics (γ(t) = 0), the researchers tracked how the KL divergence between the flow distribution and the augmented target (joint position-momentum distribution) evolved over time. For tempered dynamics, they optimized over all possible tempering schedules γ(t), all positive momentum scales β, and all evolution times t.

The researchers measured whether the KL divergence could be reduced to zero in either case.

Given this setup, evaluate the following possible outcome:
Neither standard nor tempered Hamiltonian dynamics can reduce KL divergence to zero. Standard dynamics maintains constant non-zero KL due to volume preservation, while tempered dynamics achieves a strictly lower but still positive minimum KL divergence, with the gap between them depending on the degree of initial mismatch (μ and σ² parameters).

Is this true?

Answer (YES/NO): NO